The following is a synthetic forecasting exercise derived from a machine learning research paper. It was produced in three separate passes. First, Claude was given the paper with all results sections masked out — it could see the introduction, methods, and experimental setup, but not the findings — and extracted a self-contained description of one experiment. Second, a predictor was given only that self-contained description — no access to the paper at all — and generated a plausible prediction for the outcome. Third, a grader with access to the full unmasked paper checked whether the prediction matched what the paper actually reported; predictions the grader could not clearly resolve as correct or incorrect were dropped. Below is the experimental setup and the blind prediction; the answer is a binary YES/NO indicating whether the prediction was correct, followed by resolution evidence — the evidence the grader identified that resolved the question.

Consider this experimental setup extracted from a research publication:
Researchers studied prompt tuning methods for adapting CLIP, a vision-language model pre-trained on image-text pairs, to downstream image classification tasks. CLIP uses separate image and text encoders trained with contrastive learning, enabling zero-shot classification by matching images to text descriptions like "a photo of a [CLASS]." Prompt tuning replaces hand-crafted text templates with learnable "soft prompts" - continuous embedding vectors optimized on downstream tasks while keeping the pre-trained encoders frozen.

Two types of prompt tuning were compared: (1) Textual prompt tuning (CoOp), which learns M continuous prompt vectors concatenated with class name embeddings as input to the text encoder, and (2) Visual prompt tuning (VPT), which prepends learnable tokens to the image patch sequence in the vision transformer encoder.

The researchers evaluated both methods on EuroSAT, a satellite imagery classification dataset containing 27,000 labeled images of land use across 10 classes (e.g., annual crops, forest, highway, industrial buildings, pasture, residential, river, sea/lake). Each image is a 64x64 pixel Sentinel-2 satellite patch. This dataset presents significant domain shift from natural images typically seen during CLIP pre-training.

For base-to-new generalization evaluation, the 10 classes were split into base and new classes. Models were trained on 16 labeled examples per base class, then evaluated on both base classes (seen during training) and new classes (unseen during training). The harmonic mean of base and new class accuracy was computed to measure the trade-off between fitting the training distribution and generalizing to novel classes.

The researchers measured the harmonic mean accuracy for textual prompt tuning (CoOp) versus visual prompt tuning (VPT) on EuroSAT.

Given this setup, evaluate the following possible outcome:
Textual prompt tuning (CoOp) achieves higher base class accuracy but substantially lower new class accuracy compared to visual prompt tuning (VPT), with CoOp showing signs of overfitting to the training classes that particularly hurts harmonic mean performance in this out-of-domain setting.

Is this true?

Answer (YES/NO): NO